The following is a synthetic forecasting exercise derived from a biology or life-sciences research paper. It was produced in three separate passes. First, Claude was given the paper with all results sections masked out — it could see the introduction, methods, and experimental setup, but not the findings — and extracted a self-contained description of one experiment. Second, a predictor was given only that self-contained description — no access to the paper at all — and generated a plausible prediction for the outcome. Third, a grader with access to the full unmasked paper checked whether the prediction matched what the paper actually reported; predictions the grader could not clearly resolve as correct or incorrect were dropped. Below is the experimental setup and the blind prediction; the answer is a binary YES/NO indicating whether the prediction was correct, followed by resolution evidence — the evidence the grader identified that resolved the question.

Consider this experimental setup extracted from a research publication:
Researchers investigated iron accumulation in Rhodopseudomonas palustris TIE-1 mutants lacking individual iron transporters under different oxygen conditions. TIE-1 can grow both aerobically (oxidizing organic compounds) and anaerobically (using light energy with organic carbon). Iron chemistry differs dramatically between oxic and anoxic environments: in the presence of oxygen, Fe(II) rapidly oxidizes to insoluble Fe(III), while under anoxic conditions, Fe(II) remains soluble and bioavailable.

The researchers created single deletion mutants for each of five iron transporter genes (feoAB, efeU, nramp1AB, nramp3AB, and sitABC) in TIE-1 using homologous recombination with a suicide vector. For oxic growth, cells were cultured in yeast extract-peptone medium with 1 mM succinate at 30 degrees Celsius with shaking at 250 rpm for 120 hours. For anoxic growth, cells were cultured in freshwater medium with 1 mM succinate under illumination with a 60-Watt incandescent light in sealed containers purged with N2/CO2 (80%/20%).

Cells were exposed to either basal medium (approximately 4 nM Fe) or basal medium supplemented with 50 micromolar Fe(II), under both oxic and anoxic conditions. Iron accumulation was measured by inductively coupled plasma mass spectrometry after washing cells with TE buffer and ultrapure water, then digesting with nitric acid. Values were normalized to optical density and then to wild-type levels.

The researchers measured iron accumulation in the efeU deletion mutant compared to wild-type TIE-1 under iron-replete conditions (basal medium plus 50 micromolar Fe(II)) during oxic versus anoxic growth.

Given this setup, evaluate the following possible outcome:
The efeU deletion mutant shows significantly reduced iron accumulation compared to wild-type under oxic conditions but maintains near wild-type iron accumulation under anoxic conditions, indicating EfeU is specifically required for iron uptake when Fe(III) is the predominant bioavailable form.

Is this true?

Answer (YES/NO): NO